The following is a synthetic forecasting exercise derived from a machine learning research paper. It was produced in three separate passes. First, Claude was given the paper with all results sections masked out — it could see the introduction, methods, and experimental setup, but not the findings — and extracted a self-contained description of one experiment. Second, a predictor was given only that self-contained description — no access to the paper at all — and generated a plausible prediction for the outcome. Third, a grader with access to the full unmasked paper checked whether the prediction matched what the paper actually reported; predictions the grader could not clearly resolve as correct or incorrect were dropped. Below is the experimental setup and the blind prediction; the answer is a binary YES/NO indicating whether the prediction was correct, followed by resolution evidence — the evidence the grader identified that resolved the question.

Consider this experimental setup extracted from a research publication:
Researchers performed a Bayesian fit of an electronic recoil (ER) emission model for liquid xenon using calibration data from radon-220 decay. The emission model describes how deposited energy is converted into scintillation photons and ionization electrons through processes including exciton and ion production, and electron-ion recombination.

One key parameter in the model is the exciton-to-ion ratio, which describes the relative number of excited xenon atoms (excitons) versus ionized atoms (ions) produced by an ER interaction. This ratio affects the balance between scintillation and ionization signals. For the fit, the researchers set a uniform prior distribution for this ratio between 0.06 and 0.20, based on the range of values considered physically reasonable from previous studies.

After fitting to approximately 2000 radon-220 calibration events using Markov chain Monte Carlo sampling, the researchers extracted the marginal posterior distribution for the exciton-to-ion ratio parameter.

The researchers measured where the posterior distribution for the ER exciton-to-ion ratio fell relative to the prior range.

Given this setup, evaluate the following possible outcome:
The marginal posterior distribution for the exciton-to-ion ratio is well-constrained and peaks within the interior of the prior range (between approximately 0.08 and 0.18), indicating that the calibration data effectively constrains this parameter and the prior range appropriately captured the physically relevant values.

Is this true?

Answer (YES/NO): YES